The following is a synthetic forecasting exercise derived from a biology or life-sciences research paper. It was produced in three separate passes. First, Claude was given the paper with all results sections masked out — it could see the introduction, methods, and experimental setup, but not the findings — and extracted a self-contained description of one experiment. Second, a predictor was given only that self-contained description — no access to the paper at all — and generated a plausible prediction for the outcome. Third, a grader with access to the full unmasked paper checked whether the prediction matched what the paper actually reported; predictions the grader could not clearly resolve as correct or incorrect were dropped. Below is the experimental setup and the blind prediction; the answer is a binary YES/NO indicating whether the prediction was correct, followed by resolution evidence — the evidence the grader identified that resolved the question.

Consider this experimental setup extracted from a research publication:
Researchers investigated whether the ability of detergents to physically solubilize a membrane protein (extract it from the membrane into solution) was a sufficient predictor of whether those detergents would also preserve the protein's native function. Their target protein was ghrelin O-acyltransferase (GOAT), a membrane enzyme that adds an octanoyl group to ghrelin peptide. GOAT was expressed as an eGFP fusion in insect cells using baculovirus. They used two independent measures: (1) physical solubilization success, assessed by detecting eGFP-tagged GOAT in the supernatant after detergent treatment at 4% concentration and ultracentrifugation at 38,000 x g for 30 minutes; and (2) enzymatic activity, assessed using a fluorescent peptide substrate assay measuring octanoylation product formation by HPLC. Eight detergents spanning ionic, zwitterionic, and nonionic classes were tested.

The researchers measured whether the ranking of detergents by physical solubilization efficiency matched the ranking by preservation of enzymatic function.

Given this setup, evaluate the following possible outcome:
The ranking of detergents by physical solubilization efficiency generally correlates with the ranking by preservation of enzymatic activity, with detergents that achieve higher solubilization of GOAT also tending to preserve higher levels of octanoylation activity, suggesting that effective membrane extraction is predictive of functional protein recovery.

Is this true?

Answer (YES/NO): NO